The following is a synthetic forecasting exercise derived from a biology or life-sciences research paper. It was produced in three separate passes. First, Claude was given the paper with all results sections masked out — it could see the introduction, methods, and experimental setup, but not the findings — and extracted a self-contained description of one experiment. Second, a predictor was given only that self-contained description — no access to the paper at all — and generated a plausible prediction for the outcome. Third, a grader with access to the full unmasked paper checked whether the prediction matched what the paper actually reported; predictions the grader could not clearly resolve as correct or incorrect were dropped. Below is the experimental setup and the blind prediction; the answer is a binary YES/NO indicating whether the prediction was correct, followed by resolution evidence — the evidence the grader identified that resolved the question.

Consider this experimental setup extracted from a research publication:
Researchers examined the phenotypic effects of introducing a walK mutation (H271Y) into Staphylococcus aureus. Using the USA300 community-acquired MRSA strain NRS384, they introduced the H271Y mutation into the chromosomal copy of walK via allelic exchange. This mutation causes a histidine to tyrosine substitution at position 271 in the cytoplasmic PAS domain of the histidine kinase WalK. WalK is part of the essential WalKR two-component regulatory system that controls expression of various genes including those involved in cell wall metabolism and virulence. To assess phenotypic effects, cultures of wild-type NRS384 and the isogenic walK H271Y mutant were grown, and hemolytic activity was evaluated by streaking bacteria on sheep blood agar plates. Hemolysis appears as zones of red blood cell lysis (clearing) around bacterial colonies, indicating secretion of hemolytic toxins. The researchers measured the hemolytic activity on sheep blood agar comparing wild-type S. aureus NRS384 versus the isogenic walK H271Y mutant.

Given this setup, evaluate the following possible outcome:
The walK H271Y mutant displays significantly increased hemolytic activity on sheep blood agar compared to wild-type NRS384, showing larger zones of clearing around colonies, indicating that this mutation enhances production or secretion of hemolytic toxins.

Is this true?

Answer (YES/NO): NO